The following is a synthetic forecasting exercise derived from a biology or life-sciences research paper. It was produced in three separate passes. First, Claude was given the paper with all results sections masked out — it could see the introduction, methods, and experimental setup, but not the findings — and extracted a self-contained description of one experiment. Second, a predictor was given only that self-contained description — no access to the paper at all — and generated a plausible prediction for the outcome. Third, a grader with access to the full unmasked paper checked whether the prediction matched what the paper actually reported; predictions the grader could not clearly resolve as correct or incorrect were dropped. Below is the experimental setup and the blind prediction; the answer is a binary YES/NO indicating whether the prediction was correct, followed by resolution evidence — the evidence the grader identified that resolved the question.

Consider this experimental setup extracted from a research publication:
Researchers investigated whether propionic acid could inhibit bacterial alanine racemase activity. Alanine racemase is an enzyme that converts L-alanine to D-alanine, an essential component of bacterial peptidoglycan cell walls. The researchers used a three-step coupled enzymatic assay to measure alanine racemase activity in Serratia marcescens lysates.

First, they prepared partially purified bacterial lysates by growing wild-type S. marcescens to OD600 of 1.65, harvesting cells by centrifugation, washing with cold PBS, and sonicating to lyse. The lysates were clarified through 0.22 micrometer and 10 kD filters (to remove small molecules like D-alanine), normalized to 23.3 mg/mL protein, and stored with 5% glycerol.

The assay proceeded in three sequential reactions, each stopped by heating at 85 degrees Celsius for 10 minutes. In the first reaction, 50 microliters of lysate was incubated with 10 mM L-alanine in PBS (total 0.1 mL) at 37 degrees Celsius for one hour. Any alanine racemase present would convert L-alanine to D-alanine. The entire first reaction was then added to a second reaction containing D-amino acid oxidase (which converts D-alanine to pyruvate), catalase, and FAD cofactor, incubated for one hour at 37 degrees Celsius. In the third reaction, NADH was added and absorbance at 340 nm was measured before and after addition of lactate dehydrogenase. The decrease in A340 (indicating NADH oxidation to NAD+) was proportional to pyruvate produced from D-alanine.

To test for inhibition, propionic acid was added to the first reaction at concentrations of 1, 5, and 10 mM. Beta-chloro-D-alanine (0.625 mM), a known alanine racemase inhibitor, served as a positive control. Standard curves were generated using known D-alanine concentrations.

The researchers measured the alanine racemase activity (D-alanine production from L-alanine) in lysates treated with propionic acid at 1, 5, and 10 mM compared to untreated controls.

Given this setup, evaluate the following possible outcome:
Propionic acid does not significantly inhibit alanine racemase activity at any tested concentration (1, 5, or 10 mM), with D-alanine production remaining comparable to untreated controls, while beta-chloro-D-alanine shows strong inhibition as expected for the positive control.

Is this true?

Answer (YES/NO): NO